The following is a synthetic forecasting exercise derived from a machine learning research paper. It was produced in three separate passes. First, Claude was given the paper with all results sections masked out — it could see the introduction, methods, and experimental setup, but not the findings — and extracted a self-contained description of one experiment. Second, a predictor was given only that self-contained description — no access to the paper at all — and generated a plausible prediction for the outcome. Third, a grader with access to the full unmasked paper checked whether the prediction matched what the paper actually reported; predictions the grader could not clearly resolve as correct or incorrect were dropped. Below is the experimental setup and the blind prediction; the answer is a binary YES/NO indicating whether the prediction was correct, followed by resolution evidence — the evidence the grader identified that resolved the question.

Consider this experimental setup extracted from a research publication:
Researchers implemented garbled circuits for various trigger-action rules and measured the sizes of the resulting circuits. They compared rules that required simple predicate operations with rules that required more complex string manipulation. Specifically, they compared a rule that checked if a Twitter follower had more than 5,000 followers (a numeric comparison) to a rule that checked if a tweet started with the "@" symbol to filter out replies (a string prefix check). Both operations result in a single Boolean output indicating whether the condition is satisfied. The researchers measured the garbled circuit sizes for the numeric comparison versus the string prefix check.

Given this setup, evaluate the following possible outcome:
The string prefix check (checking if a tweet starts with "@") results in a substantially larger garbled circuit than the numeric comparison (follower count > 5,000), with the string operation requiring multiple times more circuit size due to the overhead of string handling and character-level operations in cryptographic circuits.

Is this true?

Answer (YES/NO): NO